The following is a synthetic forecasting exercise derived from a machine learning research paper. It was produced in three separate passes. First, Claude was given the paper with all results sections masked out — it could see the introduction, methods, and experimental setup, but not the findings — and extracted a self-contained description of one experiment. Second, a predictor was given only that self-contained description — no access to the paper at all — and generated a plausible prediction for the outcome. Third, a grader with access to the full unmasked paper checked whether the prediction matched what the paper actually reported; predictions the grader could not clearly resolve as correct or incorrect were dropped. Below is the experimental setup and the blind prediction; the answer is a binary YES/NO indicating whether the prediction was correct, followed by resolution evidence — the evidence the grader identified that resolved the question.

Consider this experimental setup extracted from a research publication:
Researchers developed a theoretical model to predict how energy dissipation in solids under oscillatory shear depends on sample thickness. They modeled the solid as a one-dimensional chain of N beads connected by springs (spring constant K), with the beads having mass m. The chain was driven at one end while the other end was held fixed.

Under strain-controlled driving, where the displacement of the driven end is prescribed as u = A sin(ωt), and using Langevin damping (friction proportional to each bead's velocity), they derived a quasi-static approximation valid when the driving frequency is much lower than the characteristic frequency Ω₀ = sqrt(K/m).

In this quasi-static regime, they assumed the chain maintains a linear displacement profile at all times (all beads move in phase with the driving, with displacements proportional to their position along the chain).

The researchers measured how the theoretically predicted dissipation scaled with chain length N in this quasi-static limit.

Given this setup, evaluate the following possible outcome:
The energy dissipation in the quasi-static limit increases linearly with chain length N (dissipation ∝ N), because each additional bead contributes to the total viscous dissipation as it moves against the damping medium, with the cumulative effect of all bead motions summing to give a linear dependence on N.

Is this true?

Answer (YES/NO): NO